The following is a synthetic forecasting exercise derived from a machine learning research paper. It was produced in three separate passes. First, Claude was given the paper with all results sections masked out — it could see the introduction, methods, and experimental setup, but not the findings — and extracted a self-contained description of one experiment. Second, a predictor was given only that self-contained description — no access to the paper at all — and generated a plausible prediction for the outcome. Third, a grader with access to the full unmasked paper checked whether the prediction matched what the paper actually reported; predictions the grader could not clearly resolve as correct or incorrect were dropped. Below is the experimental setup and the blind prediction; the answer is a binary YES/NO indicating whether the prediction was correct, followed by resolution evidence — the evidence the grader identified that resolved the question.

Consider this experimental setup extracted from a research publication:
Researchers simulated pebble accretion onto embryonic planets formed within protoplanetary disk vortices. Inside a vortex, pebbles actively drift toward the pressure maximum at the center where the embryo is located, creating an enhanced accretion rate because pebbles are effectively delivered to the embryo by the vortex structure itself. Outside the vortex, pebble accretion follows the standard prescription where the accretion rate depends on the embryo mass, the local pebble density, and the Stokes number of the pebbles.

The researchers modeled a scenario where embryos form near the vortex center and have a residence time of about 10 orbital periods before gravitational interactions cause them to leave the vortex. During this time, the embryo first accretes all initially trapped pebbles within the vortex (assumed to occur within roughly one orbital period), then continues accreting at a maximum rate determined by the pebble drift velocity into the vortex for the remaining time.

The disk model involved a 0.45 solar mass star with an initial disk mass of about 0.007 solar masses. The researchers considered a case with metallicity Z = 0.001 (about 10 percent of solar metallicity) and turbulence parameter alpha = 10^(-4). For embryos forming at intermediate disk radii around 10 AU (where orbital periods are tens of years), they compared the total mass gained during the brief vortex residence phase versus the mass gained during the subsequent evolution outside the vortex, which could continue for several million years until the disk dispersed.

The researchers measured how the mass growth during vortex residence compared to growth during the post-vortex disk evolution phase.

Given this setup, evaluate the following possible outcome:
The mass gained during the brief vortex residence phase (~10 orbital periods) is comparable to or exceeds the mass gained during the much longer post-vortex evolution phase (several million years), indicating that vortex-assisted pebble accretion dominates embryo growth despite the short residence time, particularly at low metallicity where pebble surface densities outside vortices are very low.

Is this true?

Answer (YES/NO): YES